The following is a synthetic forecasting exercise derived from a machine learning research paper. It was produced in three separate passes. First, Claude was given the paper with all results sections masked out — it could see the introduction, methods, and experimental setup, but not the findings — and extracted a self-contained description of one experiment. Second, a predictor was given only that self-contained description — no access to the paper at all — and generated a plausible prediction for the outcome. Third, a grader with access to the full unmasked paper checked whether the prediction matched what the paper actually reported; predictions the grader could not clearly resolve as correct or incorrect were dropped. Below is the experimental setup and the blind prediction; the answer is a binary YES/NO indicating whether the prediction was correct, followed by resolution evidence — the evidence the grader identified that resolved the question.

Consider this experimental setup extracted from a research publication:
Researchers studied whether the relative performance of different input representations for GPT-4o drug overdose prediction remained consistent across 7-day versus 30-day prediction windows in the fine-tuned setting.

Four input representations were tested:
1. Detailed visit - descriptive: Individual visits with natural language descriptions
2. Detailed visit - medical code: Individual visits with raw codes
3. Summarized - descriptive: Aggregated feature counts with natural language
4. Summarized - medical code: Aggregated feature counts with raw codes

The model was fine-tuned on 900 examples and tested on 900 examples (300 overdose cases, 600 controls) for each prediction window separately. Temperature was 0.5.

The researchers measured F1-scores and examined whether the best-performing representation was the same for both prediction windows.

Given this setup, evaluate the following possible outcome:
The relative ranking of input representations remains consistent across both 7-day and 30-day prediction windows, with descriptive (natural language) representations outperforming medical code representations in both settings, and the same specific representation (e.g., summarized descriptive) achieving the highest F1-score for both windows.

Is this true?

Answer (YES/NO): NO